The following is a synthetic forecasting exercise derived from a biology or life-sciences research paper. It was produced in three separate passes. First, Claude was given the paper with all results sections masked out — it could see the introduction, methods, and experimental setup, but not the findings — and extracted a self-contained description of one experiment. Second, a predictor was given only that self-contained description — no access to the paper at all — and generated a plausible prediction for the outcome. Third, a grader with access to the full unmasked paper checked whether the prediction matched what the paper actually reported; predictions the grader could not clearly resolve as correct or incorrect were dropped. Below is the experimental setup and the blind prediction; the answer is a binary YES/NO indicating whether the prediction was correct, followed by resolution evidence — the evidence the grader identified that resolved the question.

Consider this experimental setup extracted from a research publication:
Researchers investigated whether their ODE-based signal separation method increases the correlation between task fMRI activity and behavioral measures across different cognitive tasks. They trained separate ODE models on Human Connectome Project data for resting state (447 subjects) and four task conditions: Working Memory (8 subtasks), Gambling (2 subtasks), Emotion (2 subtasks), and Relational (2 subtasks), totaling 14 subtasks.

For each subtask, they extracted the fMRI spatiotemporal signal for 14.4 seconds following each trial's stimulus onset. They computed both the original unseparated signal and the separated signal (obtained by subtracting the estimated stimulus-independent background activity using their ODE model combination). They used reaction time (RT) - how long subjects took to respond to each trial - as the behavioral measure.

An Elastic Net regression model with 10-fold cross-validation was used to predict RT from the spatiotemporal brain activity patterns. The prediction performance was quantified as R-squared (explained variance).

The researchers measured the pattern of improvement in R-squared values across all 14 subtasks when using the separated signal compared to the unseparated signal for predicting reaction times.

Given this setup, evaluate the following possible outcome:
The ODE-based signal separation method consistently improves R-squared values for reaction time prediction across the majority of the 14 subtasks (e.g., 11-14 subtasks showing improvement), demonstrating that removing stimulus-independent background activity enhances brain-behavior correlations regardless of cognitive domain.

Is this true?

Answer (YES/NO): YES